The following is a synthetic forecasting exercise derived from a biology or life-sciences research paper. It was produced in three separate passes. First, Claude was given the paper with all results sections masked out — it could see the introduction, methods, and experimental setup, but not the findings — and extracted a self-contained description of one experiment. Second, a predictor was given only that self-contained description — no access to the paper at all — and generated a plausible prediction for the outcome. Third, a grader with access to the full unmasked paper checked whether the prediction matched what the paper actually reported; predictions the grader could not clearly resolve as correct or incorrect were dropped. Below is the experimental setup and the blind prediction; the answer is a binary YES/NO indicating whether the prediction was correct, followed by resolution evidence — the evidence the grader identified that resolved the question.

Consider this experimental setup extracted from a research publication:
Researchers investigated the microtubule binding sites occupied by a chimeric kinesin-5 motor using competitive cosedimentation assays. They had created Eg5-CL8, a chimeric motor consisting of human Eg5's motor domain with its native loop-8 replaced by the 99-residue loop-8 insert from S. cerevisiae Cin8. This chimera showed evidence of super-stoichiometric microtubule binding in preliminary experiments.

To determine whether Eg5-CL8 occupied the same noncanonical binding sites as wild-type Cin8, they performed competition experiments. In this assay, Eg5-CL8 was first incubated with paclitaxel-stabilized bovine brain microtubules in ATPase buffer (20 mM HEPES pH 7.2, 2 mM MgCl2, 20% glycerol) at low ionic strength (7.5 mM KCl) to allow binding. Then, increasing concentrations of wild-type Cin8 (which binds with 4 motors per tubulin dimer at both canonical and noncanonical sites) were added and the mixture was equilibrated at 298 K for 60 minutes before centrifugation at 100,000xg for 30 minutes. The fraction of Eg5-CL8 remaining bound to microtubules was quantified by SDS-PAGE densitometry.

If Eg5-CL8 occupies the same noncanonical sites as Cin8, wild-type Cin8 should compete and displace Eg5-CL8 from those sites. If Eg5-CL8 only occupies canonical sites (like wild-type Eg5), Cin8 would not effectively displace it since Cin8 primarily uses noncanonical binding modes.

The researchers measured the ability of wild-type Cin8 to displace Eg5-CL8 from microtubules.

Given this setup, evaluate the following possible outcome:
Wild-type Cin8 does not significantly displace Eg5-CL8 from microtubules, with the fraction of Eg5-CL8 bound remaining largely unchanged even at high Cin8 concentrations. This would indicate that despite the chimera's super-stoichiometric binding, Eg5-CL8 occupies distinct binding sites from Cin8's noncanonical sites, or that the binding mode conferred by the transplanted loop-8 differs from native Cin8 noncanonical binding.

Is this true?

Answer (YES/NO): NO